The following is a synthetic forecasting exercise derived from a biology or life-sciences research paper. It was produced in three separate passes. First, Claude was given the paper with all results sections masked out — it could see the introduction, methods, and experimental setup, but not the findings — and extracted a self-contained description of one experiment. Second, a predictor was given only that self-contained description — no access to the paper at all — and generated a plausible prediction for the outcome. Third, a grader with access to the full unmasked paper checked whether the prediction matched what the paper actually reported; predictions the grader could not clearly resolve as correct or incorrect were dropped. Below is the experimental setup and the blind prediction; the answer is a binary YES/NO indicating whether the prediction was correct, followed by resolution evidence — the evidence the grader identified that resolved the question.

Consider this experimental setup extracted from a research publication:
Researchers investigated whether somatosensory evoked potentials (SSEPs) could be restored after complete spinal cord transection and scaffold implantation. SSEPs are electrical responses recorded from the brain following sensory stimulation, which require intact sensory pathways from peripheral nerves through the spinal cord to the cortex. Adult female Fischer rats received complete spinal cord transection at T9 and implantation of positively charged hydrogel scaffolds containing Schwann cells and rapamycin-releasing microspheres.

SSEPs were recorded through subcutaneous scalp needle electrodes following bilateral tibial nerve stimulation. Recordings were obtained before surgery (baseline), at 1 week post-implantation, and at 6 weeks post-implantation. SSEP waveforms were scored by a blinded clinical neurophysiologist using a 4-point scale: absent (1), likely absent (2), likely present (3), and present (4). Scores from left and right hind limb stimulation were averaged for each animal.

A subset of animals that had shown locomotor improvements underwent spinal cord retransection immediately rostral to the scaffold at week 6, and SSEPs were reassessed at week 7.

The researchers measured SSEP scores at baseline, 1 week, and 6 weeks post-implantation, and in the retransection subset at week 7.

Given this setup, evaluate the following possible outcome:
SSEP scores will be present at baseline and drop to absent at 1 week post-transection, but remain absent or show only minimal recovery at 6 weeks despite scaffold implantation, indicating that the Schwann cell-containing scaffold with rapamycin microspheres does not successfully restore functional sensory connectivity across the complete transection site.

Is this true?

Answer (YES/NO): YES